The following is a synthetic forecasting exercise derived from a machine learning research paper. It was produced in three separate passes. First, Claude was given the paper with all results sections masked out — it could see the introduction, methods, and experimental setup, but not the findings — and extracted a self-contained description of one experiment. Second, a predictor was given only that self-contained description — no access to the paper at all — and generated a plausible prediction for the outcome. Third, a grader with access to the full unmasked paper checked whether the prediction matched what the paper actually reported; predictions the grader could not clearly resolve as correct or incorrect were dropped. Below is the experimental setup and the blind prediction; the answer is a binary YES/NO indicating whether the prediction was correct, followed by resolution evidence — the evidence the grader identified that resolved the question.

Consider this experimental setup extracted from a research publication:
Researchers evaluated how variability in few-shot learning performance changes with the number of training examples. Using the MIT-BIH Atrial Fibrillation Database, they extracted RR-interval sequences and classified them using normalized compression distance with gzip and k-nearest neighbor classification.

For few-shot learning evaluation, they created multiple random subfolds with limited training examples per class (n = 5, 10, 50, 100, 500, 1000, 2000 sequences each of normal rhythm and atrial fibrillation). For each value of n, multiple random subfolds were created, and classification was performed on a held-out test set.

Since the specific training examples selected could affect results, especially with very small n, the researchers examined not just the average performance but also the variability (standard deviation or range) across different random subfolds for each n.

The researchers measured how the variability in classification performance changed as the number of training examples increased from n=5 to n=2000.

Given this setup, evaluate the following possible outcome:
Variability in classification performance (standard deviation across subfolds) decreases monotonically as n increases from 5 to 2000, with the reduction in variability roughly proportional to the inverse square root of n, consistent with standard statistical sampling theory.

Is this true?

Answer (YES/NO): NO